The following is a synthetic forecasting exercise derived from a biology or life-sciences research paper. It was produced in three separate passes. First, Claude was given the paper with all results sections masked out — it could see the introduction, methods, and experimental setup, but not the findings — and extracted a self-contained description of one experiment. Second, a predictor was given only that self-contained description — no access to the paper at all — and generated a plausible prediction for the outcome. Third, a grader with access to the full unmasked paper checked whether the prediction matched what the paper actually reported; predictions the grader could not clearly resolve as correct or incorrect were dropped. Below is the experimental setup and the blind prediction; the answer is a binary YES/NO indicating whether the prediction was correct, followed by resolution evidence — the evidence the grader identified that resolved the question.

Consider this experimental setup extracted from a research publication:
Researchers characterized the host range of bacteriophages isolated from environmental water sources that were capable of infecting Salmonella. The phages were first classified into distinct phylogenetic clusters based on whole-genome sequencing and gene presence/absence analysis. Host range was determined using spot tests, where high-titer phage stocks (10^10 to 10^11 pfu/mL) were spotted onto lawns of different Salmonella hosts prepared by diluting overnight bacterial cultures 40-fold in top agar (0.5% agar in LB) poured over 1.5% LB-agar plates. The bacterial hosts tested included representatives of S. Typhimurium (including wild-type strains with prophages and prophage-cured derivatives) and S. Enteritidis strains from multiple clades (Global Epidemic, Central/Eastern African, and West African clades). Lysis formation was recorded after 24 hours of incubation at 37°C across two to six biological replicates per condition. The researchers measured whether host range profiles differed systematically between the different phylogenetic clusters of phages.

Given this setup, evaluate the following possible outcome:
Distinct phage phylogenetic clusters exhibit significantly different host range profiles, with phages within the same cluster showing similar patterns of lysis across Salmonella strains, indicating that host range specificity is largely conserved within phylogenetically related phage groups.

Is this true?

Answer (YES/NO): YES